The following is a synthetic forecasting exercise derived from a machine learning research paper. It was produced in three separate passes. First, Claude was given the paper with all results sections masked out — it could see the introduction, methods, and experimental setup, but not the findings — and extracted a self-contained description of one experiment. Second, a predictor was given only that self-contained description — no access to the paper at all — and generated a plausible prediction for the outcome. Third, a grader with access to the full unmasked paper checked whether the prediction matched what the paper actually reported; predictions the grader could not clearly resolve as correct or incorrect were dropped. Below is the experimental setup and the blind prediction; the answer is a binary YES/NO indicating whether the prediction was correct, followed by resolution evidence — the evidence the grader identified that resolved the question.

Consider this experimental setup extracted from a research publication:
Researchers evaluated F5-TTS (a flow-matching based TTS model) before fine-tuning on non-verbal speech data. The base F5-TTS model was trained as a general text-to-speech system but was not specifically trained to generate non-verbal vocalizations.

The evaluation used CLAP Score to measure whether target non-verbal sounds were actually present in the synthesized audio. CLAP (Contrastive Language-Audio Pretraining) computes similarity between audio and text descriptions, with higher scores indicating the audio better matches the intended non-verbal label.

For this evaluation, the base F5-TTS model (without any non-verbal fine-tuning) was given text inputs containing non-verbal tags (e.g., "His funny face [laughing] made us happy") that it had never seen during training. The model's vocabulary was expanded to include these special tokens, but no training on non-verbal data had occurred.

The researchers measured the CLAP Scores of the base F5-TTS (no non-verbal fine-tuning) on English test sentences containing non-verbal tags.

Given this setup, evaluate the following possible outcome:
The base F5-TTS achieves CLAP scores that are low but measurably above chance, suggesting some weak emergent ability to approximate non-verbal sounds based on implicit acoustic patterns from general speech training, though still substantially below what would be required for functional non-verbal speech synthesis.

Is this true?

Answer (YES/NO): NO